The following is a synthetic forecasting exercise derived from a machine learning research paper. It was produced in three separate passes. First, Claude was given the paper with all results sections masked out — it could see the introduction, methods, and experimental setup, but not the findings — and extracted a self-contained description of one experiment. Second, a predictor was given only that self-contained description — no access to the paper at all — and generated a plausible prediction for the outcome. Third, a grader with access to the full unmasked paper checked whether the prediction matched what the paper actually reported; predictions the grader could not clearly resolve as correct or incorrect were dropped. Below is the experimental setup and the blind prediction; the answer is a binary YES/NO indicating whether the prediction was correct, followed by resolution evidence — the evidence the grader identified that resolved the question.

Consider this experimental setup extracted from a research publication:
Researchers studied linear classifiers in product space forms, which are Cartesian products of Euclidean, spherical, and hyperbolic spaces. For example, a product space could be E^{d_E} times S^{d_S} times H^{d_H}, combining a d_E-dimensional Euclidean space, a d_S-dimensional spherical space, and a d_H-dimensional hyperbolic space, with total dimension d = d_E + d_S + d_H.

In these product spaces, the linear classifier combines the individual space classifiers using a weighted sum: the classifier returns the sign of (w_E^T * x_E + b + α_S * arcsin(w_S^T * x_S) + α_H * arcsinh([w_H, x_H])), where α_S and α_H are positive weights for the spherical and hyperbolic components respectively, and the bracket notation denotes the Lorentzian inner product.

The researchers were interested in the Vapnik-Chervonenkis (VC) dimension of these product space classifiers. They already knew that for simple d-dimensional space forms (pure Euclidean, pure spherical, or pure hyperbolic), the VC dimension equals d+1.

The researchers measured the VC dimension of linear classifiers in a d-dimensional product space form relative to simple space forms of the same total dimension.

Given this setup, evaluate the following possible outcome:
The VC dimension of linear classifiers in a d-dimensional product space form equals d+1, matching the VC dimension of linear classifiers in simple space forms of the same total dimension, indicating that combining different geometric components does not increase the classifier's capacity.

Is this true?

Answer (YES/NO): NO